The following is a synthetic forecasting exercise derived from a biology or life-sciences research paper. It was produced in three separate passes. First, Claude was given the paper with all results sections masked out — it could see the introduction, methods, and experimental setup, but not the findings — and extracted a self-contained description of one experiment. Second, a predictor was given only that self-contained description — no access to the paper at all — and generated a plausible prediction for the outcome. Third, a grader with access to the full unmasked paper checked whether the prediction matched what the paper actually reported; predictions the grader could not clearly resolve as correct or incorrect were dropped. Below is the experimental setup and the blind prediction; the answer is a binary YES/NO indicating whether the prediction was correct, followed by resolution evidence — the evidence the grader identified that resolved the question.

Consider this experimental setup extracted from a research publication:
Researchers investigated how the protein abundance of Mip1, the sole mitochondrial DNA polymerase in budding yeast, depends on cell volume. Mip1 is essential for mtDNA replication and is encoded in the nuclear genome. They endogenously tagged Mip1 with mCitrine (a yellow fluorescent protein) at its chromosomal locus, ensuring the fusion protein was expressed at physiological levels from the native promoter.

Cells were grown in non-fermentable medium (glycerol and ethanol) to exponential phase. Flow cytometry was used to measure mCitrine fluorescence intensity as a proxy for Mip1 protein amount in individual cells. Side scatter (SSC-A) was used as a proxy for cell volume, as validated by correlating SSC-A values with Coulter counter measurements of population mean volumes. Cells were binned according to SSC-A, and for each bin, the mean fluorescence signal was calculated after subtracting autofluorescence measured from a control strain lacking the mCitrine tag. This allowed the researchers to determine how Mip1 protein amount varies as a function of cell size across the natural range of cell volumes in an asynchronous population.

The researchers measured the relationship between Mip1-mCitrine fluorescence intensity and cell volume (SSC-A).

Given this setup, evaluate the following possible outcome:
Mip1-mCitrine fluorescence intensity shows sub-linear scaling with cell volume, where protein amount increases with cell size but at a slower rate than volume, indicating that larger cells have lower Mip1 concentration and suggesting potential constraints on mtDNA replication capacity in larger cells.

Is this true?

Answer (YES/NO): NO